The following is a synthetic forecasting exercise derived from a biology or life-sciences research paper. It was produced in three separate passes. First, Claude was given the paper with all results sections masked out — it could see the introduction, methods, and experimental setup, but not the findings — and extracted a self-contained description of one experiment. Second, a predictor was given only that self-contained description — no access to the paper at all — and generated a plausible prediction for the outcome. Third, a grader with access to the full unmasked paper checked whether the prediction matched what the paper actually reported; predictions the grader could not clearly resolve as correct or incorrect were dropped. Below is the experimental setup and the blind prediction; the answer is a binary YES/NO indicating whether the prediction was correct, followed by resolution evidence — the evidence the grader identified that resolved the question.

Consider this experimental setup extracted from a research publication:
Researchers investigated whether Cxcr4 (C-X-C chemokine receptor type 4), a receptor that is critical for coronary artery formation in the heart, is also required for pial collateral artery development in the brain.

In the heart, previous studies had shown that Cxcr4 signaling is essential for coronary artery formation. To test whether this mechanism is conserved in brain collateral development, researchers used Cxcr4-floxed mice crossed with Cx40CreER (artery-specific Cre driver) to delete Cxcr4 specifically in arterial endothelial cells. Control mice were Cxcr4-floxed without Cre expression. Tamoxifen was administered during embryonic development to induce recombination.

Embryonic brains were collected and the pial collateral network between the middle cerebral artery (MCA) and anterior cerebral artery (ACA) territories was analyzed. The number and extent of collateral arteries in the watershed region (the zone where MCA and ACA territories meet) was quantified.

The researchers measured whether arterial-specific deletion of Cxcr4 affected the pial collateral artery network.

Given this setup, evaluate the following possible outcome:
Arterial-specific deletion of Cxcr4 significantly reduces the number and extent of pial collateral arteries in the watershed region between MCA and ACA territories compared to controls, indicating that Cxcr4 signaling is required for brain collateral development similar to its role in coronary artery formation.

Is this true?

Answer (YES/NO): NO